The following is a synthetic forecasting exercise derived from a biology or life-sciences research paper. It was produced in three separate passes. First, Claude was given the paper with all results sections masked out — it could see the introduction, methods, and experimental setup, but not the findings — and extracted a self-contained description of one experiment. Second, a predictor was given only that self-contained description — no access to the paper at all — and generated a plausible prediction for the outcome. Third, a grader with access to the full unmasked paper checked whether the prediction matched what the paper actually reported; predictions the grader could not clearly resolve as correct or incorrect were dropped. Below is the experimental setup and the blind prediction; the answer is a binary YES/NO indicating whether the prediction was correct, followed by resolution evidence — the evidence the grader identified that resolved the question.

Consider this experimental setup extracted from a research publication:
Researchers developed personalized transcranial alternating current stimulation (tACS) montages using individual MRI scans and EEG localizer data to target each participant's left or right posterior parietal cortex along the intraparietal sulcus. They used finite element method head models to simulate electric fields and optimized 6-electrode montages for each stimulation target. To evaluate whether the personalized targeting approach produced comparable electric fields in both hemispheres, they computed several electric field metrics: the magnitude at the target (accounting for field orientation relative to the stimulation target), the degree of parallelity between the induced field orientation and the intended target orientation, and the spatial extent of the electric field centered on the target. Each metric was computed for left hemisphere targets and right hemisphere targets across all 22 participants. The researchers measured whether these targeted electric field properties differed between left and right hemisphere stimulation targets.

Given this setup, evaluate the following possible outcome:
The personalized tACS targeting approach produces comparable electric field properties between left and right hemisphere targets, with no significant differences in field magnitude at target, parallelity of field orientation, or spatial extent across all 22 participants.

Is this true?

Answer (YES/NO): YES